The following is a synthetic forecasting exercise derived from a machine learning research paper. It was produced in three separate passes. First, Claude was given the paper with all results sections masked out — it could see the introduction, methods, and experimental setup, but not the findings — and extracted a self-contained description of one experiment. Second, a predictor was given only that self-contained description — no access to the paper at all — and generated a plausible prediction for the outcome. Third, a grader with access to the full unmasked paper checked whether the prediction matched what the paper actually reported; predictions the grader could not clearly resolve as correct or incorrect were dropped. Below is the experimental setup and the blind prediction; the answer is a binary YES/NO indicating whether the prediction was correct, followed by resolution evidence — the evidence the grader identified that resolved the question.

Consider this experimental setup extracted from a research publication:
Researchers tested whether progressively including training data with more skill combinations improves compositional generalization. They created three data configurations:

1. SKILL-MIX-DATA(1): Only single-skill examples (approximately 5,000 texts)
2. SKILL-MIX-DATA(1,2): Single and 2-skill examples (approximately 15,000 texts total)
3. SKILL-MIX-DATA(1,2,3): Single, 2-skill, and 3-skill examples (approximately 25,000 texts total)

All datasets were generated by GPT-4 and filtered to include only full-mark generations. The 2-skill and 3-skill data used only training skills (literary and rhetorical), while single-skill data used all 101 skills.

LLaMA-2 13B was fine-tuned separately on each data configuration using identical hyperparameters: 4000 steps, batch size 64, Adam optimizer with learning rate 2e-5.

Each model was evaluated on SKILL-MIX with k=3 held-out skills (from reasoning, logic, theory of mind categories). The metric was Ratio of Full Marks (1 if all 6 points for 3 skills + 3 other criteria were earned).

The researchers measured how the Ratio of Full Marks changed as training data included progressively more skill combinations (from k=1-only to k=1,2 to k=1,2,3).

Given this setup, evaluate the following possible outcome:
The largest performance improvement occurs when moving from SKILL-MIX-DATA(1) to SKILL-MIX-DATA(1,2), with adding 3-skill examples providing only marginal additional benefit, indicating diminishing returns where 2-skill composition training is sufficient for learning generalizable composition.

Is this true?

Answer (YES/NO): NO